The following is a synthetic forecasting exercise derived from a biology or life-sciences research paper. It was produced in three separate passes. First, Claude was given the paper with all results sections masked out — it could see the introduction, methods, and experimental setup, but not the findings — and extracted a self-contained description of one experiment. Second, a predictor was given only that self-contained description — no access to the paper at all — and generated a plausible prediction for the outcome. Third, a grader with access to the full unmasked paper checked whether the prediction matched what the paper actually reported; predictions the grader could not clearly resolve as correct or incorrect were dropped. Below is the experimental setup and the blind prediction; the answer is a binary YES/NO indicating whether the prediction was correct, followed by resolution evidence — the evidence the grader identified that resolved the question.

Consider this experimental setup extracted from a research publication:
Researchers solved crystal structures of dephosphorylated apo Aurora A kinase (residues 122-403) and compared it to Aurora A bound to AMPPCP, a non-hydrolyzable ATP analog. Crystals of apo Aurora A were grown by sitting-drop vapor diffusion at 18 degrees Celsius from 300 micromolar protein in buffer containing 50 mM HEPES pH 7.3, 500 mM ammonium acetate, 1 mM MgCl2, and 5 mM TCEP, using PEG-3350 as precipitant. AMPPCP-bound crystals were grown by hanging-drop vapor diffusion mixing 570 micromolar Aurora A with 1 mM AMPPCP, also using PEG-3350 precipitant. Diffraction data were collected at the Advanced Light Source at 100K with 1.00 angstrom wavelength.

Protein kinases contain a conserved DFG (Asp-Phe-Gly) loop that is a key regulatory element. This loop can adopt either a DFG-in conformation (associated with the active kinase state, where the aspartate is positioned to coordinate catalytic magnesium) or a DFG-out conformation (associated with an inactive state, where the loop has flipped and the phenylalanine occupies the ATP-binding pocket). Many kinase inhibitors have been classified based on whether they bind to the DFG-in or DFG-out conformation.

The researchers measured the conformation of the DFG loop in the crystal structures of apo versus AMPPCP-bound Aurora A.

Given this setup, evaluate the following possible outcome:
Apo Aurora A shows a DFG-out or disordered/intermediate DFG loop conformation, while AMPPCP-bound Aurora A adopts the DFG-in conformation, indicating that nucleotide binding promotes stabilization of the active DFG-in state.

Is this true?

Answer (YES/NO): NO